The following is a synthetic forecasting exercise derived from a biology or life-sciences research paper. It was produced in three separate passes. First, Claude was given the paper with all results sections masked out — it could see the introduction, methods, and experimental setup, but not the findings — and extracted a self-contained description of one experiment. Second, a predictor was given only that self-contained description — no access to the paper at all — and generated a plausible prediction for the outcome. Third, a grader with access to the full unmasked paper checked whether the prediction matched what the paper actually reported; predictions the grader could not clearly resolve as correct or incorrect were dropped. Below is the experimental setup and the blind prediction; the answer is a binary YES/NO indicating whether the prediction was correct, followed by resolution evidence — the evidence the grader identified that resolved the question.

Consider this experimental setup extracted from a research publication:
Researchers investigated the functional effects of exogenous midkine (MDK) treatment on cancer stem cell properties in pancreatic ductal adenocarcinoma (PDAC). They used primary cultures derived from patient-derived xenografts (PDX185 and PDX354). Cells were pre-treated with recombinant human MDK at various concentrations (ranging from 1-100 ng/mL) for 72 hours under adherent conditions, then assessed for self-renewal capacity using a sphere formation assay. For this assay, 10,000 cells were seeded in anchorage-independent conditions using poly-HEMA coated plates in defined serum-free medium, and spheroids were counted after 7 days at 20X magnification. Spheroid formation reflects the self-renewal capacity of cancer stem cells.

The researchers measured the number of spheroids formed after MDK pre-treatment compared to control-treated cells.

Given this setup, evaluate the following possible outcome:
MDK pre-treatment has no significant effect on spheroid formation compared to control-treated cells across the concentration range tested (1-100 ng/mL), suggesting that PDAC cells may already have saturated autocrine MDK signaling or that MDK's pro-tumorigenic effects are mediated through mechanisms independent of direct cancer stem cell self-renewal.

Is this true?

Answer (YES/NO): NO